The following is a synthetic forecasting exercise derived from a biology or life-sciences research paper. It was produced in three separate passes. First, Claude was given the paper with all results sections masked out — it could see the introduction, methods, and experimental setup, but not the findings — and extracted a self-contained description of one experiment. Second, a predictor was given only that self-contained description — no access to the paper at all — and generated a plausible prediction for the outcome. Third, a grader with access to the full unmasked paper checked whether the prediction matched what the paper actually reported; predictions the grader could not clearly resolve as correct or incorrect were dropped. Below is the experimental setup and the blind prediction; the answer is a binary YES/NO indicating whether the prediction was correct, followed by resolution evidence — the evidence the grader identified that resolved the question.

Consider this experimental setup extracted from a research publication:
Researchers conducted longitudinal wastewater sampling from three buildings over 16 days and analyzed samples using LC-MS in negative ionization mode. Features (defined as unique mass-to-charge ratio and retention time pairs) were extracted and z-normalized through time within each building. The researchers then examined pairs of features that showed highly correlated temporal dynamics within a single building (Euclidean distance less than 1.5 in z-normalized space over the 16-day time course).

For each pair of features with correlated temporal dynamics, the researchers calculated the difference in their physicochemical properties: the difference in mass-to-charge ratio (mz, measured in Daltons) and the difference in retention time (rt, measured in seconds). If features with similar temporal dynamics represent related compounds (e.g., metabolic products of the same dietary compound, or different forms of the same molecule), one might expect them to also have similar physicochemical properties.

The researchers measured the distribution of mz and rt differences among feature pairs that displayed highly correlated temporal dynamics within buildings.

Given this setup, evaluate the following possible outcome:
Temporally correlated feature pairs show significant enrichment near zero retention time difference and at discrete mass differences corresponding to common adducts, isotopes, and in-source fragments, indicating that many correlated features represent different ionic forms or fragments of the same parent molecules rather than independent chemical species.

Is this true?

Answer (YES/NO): NO